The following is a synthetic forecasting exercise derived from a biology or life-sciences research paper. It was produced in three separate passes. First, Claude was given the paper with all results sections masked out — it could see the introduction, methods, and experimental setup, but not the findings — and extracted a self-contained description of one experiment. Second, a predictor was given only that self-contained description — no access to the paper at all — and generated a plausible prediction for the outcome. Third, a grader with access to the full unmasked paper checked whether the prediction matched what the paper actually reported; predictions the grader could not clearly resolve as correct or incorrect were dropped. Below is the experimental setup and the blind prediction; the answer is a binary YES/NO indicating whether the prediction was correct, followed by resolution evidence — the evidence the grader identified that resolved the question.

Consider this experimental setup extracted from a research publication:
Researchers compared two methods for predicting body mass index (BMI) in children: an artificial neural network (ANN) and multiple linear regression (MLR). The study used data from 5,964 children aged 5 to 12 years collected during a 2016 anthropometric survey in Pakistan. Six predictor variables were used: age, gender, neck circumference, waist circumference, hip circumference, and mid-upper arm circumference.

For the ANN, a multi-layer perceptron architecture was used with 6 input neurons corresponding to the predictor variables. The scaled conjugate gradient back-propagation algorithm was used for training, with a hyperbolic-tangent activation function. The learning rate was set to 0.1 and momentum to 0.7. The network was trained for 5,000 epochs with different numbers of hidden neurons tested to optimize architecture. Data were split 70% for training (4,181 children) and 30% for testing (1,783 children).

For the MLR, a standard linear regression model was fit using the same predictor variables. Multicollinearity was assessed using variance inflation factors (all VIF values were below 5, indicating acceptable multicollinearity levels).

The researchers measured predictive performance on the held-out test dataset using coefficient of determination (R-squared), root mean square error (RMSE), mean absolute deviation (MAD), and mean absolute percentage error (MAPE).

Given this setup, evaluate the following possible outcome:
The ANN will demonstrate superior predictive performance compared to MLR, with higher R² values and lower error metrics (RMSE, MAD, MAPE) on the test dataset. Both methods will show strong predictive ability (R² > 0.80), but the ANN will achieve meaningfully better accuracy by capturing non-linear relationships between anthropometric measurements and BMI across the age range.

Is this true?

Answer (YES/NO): NO